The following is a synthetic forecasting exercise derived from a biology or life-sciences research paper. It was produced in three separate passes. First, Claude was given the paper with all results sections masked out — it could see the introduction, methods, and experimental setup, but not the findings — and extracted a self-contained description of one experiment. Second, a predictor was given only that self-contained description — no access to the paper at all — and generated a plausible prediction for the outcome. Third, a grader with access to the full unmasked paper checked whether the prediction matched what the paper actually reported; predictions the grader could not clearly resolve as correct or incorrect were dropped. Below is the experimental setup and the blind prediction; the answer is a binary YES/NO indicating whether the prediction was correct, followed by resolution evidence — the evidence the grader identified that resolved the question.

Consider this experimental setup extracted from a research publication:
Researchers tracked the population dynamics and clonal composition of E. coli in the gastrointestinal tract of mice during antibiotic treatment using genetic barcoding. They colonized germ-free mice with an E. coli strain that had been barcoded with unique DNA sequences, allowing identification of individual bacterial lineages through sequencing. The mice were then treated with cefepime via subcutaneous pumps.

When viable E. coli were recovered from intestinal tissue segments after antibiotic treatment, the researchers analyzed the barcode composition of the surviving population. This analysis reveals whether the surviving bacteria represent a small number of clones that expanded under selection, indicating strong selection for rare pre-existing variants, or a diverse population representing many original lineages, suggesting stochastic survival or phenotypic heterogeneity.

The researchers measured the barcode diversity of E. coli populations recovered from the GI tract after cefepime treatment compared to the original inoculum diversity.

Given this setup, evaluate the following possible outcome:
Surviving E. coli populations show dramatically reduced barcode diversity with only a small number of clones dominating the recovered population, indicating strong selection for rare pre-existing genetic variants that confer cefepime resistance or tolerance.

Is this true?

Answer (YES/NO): NO